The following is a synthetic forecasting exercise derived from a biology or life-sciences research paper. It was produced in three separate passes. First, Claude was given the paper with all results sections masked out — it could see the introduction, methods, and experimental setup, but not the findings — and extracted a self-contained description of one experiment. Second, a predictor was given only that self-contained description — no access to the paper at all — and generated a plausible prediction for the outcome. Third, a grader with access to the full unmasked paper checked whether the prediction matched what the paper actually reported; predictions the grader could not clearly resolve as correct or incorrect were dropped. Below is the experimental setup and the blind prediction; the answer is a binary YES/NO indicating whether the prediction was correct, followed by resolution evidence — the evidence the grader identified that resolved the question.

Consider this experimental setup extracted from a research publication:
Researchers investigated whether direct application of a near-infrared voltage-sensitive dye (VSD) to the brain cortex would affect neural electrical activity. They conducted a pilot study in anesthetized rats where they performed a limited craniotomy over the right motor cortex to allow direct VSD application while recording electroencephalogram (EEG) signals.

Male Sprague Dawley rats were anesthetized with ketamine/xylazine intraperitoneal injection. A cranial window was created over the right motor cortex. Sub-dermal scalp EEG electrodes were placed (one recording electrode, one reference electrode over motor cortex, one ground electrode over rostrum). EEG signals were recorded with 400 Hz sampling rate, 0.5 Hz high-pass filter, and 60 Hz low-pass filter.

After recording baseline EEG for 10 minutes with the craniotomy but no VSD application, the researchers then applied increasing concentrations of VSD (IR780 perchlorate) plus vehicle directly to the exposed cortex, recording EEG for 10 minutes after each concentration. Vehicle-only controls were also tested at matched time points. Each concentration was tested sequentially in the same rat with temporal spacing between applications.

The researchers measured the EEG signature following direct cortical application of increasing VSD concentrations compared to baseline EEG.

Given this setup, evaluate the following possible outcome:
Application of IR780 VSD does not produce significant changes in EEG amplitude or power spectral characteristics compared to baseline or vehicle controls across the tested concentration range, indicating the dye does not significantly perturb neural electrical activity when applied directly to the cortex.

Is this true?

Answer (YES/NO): NO